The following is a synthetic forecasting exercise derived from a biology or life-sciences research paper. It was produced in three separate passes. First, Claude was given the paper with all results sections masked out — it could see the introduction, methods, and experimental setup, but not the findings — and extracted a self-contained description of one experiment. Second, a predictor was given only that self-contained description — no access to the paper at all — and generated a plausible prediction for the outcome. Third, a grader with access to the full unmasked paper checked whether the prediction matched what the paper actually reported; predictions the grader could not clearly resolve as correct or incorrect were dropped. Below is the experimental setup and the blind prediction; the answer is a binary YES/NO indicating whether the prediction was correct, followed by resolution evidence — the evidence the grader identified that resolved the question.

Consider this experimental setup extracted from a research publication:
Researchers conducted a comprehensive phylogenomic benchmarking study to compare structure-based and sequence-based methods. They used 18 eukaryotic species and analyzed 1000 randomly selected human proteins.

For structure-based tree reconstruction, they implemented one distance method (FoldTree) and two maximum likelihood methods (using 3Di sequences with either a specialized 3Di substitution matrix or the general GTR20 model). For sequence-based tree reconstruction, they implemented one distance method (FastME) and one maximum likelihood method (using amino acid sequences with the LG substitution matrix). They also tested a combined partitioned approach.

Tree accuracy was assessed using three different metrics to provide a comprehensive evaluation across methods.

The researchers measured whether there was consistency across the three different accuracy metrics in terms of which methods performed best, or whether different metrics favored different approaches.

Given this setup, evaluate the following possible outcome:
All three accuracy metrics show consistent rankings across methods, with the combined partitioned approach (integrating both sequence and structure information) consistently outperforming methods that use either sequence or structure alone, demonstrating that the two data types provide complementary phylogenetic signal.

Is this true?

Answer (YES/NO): NO